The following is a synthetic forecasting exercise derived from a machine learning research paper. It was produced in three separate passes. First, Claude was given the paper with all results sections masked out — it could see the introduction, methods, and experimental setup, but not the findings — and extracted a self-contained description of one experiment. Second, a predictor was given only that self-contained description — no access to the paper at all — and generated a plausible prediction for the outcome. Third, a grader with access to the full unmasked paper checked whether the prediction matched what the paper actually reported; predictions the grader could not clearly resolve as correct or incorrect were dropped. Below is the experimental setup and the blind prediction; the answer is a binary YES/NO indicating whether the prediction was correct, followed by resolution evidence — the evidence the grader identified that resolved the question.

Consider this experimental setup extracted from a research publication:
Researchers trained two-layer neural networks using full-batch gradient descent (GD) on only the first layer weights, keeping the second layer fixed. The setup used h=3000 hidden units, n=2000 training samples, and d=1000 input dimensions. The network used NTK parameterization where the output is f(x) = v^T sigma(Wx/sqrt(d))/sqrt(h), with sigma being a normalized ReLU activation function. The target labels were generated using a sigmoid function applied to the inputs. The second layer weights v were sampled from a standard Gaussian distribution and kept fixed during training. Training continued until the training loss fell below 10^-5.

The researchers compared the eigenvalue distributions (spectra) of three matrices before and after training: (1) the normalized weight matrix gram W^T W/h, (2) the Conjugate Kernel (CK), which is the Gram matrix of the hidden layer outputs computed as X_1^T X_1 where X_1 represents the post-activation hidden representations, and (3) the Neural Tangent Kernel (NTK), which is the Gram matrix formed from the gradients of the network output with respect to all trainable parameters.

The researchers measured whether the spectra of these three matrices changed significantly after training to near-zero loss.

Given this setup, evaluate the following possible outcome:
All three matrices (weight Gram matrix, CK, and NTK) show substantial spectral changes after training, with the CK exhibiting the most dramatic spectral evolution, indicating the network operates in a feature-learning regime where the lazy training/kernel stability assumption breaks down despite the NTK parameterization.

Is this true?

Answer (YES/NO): NO